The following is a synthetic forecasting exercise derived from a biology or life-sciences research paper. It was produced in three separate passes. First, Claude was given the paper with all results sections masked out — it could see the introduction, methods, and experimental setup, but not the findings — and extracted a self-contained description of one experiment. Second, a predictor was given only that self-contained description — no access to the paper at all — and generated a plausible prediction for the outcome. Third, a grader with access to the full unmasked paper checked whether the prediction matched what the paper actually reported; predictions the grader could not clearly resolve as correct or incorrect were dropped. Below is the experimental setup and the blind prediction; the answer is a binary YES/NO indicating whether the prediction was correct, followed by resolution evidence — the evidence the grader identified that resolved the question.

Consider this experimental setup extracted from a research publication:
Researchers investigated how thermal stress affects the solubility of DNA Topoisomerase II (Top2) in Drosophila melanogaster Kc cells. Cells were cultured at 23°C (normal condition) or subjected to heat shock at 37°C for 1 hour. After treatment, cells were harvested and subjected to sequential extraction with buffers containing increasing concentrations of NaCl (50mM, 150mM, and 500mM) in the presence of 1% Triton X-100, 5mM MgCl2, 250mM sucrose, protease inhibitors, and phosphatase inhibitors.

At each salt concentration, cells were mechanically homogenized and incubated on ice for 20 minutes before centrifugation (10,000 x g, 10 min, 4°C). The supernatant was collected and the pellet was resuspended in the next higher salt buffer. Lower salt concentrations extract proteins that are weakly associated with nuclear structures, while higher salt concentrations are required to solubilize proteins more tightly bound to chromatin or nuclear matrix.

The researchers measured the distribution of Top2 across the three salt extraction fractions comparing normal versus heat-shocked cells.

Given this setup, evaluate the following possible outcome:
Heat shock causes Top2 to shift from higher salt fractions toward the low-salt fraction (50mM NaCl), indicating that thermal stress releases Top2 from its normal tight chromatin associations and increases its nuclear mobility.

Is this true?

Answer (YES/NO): NO